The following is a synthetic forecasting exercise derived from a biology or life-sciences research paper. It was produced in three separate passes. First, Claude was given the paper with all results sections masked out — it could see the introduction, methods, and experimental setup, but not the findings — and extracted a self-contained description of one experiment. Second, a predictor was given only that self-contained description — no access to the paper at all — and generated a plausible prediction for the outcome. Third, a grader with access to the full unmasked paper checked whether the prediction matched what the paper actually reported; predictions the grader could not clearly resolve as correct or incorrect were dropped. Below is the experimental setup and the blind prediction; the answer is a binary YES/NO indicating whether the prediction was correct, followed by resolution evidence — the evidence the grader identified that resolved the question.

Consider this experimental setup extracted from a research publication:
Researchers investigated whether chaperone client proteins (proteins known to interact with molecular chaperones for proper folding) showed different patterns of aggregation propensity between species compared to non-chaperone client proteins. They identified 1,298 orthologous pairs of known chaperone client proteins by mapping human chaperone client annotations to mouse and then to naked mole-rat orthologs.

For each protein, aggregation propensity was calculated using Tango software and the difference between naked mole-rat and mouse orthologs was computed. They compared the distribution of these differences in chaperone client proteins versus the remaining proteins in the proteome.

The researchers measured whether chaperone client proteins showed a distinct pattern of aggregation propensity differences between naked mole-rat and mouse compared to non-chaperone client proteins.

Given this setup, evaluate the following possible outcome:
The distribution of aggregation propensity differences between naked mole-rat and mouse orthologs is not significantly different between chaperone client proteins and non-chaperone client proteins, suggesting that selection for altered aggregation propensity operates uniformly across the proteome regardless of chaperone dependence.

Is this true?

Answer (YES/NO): YES